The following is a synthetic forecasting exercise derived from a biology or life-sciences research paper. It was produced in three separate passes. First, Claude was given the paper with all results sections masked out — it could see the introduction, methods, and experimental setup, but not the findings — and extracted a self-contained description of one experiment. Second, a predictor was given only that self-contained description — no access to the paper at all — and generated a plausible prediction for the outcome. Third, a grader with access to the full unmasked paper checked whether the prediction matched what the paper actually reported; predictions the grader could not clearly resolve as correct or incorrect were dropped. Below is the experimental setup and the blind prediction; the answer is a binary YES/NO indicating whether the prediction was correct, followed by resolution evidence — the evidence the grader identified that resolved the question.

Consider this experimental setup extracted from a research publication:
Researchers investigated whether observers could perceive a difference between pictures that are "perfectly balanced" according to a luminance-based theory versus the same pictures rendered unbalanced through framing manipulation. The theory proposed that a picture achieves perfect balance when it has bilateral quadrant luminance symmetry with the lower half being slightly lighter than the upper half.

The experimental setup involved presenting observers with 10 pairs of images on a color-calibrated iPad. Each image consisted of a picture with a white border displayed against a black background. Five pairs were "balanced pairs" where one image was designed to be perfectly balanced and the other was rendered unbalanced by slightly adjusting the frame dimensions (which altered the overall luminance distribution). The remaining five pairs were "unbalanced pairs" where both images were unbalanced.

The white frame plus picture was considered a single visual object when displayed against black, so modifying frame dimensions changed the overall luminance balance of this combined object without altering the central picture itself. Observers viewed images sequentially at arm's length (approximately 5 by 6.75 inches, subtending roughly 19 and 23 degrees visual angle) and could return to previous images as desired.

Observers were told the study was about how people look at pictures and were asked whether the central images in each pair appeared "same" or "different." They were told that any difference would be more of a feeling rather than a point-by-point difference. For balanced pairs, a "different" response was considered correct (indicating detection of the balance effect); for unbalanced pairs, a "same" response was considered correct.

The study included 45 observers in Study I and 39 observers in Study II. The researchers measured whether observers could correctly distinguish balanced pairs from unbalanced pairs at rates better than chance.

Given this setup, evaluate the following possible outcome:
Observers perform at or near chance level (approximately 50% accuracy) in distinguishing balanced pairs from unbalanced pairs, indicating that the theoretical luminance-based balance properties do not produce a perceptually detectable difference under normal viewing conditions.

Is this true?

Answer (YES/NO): NO